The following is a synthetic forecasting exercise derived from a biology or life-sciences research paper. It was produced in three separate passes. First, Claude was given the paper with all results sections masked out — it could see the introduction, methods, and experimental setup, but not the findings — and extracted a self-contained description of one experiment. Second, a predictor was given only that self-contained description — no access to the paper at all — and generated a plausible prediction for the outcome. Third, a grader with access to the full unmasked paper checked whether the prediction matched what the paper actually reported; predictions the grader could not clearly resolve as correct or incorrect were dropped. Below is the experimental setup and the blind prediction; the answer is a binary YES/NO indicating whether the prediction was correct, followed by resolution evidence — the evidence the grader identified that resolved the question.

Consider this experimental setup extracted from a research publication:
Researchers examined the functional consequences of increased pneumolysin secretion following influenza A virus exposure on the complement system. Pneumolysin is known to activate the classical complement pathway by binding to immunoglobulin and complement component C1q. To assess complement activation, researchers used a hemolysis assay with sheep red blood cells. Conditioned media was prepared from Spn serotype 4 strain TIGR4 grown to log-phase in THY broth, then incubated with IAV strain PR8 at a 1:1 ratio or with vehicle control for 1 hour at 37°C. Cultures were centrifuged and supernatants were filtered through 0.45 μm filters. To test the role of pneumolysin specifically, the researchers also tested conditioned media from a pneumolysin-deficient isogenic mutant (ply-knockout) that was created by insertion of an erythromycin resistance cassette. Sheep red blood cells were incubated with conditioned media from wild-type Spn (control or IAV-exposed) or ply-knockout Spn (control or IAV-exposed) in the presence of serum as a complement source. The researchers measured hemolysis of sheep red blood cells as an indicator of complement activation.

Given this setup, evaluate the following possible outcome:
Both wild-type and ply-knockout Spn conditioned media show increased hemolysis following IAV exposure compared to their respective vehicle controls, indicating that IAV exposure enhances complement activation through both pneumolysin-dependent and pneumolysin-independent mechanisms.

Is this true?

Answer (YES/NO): NO